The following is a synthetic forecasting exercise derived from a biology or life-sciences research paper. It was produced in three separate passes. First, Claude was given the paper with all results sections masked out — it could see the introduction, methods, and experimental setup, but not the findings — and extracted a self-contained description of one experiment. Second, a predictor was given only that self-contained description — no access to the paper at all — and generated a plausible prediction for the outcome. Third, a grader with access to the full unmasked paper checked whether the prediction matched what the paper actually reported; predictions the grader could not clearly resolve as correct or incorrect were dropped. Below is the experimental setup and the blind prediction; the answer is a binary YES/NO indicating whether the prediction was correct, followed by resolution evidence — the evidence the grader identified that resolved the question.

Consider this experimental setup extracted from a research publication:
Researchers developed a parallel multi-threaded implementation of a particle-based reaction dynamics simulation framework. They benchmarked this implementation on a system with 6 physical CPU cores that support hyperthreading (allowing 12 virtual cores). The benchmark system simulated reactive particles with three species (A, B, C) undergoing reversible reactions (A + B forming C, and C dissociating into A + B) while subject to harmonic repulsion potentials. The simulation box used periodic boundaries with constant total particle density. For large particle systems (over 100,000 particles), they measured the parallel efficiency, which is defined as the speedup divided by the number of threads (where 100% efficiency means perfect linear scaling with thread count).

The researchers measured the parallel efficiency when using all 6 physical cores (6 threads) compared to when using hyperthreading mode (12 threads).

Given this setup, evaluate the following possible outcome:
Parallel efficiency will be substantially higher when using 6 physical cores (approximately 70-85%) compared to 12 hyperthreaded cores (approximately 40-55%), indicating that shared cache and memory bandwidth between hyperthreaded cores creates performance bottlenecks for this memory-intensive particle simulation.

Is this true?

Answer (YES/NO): NO